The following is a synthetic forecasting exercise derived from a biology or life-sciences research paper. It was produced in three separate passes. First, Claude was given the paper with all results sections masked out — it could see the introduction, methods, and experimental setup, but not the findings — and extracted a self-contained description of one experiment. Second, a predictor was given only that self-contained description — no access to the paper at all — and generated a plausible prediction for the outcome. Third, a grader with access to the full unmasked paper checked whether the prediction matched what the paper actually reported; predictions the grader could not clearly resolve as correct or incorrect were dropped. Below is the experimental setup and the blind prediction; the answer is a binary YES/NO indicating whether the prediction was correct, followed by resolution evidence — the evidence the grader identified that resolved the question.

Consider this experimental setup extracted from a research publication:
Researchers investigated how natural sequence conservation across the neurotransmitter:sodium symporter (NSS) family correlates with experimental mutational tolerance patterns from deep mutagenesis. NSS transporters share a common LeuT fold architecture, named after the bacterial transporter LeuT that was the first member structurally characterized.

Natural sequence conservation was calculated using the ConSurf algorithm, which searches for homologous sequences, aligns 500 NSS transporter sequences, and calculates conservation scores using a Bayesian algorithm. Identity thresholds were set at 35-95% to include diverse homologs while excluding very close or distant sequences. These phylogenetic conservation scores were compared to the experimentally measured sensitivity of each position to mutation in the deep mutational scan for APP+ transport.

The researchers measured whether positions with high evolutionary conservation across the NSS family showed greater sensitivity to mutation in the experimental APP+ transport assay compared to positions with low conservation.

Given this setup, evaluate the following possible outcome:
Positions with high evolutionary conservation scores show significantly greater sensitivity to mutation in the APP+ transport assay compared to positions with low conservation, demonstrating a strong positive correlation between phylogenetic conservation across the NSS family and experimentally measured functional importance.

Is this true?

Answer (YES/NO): NO